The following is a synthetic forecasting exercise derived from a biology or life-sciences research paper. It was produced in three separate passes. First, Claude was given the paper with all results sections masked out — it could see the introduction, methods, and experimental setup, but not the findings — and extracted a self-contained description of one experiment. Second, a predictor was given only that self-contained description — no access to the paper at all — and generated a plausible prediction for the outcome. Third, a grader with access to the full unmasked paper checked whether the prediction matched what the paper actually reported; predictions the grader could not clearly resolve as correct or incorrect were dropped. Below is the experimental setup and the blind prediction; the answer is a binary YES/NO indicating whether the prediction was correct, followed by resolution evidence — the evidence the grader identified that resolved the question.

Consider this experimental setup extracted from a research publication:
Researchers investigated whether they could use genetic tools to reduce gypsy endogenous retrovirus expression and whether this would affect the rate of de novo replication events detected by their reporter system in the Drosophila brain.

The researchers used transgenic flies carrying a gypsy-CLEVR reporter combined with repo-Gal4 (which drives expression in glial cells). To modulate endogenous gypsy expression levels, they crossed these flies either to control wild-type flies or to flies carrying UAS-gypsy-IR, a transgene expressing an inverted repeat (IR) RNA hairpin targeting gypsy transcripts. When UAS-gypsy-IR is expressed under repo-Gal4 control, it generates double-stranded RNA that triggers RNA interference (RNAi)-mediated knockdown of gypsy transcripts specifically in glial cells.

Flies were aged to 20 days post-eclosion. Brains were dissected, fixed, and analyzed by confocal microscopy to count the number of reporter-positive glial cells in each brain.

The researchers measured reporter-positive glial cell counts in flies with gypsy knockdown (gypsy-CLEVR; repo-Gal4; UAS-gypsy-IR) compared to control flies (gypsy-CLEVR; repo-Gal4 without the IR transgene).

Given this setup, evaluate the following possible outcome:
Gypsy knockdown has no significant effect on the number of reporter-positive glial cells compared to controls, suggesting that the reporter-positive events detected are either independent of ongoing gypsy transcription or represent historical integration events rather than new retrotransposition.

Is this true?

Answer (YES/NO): NO